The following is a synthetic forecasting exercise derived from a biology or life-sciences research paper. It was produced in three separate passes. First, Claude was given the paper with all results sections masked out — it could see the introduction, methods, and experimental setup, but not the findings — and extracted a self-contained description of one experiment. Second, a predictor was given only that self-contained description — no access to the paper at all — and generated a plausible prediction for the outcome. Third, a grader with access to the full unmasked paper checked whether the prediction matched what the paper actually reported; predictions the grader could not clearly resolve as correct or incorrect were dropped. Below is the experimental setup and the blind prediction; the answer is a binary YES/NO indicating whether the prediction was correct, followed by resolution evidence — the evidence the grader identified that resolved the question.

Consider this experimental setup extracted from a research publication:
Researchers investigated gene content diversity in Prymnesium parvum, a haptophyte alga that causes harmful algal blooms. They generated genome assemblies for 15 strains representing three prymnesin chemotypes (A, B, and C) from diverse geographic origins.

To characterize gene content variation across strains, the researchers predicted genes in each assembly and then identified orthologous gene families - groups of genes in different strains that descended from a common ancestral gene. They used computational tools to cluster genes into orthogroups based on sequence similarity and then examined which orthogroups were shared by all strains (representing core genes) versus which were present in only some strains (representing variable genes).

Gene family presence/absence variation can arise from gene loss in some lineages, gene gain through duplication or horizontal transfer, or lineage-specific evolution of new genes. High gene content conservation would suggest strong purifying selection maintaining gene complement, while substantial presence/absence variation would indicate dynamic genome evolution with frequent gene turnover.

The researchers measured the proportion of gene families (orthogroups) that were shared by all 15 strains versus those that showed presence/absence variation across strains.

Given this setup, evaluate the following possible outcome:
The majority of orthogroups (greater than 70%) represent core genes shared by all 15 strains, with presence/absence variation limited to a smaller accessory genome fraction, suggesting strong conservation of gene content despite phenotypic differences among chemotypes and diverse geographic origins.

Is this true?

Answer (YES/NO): NO